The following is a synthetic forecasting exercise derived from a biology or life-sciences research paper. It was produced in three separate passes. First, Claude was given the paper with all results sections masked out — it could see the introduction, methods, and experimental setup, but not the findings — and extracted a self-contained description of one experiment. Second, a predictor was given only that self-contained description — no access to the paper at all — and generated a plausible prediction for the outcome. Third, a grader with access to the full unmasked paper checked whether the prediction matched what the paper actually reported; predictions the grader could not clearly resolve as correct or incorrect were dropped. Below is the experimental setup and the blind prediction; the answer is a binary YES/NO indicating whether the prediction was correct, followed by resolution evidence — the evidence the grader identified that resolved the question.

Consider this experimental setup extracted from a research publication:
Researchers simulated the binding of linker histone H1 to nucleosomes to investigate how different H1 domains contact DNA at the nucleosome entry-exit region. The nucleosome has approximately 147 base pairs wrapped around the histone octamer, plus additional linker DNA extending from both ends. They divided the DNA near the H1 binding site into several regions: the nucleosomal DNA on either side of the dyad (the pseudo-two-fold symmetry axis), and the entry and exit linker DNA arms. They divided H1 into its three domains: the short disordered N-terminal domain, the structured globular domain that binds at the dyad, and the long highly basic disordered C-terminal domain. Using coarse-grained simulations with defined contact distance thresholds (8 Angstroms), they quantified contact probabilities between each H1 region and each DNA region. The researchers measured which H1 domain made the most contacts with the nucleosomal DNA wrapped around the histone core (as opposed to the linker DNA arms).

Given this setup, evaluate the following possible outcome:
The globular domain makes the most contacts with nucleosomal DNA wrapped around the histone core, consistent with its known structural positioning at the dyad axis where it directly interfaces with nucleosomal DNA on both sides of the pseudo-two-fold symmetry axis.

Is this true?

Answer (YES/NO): YES